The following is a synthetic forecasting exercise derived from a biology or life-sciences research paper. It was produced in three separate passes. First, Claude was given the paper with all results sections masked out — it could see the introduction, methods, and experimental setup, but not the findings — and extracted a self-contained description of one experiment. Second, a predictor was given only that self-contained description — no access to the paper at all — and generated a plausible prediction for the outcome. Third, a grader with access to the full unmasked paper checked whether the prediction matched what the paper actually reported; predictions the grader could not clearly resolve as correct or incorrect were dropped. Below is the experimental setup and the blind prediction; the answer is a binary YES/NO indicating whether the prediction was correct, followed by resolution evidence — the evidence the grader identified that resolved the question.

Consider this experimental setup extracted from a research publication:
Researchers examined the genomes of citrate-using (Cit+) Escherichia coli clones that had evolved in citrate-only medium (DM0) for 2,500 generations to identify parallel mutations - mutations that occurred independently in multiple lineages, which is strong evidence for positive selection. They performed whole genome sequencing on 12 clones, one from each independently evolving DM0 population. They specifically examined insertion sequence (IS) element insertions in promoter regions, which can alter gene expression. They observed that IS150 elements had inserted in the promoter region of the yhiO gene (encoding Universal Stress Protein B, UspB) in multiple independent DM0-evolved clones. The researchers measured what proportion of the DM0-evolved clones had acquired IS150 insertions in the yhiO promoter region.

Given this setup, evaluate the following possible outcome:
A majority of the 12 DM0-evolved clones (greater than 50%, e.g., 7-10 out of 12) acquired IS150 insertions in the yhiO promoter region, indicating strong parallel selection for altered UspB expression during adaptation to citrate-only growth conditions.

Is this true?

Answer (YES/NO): YES